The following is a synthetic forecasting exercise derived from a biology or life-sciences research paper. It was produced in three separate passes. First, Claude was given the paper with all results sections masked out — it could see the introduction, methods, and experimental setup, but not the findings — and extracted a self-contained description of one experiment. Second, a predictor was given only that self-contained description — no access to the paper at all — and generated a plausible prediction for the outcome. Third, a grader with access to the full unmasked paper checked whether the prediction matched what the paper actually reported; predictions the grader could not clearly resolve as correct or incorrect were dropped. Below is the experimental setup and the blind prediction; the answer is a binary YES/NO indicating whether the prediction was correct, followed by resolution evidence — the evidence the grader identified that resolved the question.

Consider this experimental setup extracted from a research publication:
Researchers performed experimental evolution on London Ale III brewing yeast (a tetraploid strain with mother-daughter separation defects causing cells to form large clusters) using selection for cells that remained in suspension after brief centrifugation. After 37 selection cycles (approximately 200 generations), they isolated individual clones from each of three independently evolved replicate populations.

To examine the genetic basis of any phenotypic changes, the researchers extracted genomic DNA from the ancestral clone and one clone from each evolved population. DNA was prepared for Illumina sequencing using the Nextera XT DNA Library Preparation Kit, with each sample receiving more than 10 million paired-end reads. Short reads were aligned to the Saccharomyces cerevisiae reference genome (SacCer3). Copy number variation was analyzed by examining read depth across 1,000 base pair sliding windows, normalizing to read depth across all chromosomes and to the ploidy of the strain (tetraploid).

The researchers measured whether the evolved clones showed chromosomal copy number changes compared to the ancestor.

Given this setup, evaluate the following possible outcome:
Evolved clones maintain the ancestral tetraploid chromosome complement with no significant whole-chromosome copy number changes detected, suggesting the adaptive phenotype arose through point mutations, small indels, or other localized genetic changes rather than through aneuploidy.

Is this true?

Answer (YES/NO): NO